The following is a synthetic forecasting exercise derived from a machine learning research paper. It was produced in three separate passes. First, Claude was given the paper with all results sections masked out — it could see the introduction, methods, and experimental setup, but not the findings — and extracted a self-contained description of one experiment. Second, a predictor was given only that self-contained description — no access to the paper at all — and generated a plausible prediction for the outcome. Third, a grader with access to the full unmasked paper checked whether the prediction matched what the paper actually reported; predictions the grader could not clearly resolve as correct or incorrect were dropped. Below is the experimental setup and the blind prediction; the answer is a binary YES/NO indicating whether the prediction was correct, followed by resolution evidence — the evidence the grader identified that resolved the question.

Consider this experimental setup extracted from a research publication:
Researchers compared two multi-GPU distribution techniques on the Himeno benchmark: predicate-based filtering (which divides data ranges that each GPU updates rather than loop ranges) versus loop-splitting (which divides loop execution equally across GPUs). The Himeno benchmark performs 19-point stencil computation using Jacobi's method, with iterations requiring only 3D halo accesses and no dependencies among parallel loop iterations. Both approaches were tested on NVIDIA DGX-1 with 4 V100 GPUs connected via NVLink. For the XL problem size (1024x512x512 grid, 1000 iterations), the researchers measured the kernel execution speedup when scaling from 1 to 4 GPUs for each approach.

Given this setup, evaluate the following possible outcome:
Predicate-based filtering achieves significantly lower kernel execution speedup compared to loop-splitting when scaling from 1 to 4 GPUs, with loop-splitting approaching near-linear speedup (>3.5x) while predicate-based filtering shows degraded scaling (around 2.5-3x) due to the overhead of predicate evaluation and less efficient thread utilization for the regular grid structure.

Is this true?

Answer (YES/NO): NO